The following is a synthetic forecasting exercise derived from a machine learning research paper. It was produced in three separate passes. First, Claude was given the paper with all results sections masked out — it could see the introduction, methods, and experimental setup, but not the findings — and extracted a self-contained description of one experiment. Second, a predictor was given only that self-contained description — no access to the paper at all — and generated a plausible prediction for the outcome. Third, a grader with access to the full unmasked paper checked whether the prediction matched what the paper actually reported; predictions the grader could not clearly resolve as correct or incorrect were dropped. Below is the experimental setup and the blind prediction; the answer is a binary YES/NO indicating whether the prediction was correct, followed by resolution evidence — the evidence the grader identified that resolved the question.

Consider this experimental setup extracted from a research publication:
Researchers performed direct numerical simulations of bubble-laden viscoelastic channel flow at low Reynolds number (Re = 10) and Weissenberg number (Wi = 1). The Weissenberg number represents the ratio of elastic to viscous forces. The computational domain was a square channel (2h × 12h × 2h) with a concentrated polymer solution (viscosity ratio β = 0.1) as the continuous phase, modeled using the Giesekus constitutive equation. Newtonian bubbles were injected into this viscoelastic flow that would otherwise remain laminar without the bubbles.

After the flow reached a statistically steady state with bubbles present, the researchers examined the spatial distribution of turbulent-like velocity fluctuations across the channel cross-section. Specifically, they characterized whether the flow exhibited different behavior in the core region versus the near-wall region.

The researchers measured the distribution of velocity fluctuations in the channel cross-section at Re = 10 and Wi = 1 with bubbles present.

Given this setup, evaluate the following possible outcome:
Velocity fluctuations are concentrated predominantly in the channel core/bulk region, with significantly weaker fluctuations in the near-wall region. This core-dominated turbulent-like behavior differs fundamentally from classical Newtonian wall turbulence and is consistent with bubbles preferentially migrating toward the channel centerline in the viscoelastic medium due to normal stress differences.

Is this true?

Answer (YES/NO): YES